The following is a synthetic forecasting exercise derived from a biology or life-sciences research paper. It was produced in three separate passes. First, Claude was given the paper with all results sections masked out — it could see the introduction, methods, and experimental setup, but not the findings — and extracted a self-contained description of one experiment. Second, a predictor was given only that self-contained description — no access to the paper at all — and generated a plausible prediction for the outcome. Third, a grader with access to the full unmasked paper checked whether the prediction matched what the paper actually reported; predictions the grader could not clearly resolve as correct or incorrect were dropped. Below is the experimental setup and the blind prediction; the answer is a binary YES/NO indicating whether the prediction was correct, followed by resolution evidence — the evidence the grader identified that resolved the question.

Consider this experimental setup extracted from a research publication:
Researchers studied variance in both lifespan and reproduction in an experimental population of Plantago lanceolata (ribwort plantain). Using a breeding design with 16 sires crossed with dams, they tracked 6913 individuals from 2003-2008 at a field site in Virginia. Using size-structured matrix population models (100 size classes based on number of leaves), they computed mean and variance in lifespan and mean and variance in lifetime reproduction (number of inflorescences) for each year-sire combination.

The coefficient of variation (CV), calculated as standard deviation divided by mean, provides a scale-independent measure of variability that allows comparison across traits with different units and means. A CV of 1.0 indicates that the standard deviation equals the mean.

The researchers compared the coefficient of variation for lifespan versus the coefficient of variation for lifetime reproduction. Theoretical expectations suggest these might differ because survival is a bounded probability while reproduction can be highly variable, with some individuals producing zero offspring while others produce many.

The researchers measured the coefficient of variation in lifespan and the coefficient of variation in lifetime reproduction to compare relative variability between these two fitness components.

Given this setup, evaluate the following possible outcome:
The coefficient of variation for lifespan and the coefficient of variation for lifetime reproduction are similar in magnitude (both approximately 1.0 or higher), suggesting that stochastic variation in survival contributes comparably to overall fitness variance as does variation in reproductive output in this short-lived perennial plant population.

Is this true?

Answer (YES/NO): NO